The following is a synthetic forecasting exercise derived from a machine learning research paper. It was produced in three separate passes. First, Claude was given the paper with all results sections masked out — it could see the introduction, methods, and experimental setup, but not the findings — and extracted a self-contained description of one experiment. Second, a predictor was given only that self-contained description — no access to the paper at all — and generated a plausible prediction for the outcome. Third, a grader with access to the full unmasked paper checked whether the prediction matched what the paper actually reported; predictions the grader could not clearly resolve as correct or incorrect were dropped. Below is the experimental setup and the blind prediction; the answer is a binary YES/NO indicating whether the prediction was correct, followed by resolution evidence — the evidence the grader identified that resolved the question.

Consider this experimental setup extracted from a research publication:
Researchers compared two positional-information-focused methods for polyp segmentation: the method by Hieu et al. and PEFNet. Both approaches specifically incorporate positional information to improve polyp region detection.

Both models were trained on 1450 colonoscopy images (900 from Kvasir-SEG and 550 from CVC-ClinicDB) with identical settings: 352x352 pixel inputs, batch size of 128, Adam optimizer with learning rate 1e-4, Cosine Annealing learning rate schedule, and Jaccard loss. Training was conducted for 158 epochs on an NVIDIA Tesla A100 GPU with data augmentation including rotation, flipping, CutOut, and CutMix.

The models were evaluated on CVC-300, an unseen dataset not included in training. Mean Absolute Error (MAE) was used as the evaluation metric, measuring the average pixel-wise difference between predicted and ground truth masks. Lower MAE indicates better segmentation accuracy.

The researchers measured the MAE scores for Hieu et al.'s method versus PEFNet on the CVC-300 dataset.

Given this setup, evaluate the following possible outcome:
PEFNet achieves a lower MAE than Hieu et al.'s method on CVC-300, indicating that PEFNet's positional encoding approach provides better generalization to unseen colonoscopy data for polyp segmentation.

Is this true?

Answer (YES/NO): NO